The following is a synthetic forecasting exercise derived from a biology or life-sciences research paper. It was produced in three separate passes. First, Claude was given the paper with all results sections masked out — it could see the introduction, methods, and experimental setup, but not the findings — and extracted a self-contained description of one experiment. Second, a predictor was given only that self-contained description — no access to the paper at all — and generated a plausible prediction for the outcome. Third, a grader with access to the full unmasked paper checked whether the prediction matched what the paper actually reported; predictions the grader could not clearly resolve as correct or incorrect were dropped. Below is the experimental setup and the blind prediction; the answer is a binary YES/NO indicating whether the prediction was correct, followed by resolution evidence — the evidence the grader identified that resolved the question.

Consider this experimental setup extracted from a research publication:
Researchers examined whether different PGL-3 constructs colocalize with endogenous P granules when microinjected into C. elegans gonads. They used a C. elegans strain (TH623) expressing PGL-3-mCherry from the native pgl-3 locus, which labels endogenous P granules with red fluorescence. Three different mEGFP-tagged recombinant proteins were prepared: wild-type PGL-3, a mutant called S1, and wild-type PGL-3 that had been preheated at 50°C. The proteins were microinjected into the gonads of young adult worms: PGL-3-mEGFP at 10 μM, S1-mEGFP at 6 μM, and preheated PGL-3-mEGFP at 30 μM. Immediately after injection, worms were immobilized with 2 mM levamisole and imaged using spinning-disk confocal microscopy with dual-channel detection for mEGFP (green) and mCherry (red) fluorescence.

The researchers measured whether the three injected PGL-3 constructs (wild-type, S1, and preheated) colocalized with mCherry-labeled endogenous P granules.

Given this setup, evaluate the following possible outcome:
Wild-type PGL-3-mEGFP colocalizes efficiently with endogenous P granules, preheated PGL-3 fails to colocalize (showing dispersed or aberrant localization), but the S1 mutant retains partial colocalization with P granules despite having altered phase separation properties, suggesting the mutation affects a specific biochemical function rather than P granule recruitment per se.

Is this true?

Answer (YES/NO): NO